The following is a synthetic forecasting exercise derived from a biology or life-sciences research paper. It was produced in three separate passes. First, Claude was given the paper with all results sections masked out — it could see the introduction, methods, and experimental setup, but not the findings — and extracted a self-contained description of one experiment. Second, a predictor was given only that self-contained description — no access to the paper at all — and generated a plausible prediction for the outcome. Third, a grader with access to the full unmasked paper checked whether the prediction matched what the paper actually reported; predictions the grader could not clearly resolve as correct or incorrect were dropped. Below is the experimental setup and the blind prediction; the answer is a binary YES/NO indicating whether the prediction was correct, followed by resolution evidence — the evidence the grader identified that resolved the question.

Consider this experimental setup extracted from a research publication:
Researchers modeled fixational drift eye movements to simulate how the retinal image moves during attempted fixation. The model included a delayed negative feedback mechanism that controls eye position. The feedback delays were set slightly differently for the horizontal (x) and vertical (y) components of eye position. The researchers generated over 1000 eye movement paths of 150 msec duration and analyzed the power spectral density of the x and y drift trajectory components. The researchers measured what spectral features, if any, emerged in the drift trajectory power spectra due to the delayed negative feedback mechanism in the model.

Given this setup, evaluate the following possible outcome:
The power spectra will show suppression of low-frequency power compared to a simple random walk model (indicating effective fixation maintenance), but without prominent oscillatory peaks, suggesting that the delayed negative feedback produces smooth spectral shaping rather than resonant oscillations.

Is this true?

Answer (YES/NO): NO